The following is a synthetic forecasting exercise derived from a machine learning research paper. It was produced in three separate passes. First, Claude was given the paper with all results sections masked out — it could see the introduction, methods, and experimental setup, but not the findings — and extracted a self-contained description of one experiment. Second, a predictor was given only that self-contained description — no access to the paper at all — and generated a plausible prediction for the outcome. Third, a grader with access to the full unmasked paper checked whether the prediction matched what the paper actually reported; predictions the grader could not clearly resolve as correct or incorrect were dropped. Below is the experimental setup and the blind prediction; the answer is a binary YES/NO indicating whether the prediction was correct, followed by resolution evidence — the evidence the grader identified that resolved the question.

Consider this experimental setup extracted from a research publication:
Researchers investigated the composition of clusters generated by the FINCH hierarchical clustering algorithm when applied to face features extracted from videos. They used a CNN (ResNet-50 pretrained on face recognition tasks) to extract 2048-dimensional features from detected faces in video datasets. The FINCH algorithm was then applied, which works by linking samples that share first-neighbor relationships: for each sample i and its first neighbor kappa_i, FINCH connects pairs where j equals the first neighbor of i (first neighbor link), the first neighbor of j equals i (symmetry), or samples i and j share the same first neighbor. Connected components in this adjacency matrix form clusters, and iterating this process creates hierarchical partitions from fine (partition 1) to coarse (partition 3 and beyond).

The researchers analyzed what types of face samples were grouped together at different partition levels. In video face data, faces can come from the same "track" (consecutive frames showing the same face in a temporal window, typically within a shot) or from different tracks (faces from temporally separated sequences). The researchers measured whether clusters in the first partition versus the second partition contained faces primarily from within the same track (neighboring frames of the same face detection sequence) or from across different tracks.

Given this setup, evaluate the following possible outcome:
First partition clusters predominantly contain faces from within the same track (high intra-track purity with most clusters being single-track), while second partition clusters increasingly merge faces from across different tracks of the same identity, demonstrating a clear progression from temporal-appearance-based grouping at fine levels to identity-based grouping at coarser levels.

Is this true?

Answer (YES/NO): YES